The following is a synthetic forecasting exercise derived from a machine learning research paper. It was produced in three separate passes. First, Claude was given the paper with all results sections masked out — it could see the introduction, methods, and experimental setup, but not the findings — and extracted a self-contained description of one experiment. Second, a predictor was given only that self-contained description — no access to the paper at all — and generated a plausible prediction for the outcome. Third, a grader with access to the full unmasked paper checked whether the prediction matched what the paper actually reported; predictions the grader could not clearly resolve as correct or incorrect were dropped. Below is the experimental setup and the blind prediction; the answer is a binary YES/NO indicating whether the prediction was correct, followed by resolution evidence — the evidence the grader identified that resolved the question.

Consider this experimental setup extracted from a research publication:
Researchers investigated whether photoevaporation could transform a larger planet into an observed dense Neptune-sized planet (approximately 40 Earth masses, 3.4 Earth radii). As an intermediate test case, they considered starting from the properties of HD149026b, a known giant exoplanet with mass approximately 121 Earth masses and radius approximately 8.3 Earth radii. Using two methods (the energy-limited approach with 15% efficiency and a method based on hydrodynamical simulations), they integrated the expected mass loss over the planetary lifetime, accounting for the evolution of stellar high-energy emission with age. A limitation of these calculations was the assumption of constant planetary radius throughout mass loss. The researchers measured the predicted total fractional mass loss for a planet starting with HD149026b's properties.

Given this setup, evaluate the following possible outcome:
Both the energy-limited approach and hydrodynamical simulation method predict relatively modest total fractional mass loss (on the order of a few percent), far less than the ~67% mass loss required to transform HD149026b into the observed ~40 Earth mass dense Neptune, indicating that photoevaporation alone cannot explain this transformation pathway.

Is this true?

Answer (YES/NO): NO